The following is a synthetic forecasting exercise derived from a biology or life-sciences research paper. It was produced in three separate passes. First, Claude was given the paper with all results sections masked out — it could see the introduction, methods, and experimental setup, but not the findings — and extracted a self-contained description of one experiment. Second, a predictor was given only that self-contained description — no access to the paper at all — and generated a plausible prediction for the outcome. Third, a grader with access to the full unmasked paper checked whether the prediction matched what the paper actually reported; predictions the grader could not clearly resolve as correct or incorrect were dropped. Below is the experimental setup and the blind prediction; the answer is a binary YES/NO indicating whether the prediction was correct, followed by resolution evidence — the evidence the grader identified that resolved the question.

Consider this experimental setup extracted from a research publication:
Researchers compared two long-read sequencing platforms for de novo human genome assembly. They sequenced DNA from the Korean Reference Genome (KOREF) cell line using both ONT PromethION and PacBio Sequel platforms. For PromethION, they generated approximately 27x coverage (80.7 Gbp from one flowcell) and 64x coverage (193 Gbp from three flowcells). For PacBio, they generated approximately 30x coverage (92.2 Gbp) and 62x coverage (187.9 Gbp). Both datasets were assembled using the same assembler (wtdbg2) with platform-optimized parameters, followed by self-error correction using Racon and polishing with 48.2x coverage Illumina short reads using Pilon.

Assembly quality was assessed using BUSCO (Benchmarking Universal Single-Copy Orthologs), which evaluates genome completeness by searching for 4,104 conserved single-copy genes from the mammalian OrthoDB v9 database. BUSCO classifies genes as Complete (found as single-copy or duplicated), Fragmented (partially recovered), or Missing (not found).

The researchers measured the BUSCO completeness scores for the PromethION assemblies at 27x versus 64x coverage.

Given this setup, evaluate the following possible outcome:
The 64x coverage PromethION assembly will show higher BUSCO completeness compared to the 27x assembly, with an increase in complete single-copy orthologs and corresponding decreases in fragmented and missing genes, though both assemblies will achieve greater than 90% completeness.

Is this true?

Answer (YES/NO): NO